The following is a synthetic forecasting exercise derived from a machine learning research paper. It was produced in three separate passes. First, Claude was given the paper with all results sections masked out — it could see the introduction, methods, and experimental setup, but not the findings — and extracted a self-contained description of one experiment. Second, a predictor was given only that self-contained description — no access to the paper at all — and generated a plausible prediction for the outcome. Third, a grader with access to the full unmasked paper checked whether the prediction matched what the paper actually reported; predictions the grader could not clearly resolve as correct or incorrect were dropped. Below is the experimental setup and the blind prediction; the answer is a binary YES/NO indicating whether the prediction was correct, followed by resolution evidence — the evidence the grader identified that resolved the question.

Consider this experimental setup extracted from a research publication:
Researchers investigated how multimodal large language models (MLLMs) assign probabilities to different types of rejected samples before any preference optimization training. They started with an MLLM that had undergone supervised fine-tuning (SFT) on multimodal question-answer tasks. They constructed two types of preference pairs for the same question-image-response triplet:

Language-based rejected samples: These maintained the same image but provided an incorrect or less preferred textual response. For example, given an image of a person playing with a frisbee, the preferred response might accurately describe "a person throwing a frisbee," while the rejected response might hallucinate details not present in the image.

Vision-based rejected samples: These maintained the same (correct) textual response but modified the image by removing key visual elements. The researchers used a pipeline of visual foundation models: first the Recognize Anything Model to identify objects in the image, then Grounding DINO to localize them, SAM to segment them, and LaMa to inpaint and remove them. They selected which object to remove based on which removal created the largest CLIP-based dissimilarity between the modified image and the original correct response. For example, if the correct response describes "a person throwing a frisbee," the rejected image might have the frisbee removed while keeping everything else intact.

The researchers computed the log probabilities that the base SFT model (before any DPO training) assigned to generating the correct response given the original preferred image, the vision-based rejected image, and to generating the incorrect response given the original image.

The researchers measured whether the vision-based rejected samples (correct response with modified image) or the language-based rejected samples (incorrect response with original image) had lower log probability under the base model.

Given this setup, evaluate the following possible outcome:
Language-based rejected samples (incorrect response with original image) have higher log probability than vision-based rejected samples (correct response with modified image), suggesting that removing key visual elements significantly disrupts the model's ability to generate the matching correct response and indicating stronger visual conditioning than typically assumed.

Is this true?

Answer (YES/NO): YES